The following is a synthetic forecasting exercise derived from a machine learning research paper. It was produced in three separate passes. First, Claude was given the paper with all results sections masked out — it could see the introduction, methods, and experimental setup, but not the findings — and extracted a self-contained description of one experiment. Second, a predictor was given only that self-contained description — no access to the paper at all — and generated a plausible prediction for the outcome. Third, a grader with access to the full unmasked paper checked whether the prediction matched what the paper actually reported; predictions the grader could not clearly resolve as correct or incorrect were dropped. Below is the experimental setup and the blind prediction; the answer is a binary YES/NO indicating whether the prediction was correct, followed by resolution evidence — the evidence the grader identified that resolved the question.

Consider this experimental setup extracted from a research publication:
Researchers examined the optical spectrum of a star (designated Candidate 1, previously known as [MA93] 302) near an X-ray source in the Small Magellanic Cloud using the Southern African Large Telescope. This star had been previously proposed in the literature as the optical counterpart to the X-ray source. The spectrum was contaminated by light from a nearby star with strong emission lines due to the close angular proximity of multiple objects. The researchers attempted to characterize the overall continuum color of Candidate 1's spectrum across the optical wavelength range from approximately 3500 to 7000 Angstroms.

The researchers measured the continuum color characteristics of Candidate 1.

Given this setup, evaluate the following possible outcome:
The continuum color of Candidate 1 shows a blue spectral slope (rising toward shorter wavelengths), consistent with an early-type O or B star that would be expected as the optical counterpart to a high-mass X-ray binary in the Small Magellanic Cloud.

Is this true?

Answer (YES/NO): NO